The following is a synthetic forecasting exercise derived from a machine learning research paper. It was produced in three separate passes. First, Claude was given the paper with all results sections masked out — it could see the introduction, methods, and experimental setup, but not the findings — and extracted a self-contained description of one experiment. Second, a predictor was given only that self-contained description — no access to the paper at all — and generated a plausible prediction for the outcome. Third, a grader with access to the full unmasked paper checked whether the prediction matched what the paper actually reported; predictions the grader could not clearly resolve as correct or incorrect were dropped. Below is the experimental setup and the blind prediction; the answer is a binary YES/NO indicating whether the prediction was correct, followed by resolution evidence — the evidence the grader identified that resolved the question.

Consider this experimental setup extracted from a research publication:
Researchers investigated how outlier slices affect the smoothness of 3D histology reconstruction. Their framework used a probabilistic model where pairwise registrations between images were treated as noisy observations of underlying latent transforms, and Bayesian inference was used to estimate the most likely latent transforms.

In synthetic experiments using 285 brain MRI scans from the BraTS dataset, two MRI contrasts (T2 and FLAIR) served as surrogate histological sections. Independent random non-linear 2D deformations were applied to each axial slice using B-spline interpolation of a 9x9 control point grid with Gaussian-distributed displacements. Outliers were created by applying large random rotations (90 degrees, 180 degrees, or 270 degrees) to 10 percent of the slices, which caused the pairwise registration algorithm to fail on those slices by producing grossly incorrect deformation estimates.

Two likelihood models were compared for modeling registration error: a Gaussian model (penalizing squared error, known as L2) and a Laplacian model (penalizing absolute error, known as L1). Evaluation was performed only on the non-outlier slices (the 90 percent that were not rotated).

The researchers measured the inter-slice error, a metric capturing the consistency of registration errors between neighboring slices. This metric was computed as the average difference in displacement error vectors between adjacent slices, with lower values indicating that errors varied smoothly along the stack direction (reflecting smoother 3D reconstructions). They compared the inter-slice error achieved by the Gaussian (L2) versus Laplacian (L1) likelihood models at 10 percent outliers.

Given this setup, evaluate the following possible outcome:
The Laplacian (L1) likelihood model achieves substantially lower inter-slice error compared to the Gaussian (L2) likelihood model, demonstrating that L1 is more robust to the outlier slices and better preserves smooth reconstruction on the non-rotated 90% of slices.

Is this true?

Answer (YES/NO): YES